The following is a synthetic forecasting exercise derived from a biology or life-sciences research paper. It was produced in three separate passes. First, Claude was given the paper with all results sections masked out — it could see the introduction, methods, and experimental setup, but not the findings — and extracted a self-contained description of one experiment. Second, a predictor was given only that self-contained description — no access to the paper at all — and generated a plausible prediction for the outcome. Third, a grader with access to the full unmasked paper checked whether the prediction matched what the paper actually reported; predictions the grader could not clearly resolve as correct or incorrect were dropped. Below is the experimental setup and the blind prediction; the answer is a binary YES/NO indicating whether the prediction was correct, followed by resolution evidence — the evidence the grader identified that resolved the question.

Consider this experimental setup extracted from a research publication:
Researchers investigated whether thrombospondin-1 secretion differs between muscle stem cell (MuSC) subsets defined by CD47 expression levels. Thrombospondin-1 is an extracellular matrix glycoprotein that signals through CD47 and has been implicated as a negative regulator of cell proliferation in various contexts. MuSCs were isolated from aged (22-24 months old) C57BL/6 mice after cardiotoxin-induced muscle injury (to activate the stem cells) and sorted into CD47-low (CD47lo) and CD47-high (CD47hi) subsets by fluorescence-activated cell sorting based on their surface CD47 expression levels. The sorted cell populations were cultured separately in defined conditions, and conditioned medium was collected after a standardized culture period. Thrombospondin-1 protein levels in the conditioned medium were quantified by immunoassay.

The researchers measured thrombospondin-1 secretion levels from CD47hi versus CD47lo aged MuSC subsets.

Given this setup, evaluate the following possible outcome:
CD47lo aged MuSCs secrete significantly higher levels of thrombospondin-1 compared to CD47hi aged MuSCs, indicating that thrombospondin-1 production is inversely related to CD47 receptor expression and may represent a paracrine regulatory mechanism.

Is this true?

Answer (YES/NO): NO